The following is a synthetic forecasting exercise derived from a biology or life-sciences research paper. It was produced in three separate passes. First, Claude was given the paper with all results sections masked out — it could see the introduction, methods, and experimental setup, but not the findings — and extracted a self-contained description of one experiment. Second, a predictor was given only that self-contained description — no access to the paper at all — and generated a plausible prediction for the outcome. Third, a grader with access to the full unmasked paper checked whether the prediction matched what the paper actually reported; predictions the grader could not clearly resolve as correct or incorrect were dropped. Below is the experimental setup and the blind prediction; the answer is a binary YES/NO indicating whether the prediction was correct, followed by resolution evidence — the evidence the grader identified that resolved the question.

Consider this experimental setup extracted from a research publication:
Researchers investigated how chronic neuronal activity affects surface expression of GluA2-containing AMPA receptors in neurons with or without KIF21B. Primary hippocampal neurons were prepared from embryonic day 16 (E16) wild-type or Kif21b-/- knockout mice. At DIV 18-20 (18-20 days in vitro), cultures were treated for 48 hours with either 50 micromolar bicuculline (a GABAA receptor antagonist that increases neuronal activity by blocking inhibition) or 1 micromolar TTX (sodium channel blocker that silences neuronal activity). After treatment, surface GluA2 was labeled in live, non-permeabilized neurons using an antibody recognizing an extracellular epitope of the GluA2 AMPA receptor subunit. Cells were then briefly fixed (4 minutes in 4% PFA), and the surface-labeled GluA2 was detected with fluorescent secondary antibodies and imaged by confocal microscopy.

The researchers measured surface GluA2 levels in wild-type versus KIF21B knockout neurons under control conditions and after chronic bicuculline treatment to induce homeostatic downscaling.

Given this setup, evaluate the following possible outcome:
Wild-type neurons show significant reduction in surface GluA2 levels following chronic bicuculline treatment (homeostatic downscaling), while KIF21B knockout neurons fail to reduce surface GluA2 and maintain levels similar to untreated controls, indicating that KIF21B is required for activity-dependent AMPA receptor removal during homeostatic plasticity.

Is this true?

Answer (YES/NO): NO